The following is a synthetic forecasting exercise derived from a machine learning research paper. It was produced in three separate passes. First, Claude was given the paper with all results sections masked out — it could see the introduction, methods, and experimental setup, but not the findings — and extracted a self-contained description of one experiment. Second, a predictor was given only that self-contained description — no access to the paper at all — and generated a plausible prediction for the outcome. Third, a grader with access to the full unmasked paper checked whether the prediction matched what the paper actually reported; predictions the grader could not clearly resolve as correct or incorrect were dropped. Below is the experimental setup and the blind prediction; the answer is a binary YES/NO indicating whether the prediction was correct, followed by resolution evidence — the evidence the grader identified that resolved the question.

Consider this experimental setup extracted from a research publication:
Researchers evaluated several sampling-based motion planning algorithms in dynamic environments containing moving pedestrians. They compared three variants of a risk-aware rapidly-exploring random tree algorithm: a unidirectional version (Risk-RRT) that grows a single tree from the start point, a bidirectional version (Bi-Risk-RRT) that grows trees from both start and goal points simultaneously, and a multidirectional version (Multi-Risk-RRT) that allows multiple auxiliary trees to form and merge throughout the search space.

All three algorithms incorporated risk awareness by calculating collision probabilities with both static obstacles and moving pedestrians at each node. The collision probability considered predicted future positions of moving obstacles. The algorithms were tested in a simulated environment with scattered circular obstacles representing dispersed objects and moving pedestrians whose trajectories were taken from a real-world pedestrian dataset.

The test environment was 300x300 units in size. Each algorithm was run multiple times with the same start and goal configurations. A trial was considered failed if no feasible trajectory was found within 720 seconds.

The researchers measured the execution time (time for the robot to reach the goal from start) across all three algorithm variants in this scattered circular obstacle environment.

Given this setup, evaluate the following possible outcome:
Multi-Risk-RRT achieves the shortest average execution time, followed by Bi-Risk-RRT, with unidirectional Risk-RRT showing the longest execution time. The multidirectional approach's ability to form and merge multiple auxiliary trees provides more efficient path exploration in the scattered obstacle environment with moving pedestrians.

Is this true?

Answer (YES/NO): YES